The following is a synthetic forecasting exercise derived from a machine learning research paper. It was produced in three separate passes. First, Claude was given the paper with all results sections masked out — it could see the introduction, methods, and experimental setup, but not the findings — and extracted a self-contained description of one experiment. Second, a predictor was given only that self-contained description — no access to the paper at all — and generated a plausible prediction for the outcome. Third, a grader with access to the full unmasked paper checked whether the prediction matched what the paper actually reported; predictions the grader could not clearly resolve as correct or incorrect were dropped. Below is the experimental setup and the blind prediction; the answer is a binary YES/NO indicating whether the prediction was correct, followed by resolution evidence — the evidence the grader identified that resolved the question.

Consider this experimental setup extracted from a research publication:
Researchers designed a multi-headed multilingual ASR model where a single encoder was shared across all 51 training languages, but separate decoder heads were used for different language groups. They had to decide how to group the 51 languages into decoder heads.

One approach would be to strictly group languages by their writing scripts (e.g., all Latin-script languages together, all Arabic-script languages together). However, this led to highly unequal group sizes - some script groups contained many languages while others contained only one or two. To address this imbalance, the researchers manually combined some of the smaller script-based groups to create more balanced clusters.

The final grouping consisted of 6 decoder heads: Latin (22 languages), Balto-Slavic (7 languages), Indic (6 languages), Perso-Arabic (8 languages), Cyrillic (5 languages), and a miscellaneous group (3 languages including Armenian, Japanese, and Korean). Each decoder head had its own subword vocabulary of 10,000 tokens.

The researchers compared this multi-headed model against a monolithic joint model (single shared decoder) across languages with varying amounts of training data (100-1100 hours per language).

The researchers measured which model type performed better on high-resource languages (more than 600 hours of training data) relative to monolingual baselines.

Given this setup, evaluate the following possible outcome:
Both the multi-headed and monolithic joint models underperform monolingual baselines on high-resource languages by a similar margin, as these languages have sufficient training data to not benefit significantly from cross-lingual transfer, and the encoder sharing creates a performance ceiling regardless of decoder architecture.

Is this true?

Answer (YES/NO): NO